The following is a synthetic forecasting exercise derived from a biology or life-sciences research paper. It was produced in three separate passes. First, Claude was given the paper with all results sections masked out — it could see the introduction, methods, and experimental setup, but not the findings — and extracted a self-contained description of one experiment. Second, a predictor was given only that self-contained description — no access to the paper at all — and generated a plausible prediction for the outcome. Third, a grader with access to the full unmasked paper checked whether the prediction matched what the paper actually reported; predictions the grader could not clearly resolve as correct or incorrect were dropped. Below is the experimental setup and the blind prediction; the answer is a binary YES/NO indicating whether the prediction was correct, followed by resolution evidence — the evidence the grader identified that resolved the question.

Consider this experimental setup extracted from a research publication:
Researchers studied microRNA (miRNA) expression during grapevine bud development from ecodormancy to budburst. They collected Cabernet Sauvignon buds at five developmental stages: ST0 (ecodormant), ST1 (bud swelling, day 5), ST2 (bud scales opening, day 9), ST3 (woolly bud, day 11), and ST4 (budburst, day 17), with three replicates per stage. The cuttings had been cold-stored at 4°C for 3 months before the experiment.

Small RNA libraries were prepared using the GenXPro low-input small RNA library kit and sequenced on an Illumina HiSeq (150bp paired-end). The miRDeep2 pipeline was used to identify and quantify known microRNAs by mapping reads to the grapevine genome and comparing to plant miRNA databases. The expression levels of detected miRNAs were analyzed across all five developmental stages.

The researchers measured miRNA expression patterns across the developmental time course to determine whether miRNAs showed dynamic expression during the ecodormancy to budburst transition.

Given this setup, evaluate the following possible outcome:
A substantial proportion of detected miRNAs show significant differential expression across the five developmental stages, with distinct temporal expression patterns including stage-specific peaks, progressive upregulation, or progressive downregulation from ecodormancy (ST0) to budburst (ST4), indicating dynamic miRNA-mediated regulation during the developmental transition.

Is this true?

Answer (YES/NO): NO